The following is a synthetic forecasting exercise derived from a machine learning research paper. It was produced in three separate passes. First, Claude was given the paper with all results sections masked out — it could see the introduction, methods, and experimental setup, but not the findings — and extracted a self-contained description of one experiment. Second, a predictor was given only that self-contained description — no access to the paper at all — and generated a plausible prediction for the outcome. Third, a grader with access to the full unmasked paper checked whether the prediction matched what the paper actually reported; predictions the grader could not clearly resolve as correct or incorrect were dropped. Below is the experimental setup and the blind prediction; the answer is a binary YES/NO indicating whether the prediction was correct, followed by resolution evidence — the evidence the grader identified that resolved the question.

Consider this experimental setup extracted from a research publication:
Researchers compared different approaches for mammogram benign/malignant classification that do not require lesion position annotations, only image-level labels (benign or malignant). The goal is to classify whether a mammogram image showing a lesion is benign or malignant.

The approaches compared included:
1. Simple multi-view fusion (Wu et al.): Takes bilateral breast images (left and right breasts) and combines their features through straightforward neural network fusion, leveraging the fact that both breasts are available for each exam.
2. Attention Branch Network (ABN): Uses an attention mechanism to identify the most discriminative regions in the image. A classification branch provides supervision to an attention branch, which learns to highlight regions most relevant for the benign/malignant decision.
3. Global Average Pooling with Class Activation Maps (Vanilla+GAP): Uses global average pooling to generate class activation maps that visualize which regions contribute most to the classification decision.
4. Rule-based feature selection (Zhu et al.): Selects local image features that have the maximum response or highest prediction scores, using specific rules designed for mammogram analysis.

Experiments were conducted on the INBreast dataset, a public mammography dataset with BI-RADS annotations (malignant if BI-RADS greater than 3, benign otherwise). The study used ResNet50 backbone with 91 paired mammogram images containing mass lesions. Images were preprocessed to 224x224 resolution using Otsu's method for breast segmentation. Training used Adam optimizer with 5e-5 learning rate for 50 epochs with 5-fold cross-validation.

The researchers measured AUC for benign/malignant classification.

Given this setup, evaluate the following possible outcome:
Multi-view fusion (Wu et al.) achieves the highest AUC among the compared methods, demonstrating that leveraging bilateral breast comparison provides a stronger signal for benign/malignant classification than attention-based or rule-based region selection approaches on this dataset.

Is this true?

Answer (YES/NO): NO